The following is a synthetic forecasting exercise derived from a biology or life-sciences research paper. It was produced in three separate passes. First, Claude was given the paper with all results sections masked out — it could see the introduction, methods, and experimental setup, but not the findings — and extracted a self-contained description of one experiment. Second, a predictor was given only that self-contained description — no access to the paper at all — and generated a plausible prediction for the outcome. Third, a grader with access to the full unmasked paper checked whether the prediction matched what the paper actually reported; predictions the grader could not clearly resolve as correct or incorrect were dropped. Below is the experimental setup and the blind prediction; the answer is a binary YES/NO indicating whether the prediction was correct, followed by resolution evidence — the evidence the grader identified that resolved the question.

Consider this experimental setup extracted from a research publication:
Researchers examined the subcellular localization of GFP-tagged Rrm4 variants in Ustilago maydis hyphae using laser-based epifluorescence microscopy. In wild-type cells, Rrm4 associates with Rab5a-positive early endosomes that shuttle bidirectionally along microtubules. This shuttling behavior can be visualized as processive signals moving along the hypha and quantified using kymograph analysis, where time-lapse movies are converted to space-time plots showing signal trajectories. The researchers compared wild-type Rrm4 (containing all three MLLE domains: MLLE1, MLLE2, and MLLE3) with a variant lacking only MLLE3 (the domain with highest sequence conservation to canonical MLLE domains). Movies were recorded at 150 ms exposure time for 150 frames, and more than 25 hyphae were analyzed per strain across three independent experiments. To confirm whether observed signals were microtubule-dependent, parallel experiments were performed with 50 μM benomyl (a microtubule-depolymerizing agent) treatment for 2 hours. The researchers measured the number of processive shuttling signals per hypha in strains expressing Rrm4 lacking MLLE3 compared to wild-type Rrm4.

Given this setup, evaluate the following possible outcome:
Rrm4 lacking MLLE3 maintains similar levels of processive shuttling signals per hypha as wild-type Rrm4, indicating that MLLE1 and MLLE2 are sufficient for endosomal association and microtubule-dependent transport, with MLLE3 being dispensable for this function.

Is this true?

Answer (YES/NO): NO